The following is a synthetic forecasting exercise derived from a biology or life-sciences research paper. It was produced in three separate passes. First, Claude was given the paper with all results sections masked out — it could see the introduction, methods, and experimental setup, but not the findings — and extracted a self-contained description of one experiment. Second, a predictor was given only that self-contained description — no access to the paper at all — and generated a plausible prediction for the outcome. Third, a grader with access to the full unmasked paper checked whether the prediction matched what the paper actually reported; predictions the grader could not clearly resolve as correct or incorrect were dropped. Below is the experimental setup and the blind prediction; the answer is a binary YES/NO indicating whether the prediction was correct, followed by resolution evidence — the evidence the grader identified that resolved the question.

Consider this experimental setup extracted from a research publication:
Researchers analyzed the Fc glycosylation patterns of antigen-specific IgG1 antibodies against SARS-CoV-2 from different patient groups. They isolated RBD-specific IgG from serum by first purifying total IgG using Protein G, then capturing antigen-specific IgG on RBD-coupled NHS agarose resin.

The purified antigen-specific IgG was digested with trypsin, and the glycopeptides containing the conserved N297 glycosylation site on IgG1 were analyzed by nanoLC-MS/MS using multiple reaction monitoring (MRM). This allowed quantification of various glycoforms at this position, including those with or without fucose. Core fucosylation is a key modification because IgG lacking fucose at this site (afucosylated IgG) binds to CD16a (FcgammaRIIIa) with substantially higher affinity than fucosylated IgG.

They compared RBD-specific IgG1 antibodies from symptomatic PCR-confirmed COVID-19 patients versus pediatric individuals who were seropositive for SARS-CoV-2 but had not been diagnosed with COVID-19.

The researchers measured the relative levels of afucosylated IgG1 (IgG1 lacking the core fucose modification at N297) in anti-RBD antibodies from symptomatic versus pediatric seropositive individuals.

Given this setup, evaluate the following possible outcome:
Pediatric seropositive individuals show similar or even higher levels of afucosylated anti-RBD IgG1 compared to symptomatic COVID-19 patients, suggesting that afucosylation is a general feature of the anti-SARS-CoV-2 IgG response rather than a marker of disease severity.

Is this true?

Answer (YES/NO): NO